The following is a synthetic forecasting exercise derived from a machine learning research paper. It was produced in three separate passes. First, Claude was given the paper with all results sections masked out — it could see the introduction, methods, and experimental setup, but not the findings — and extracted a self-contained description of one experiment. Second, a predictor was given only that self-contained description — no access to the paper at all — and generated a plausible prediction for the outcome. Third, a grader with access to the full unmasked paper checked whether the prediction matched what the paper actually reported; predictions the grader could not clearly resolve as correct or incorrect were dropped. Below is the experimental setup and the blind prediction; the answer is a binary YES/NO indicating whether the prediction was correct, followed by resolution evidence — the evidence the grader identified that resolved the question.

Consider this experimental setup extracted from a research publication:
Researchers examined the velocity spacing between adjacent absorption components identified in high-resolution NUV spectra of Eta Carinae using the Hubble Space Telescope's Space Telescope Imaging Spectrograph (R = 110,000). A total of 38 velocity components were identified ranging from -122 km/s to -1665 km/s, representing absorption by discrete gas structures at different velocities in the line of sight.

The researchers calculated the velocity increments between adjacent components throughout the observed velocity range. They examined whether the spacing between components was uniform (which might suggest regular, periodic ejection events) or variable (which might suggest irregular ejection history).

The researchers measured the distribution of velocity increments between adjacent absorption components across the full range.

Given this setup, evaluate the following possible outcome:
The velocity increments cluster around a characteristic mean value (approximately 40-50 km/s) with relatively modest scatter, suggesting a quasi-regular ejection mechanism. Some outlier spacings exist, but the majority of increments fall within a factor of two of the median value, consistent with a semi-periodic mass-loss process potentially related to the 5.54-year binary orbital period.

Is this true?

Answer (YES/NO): NO